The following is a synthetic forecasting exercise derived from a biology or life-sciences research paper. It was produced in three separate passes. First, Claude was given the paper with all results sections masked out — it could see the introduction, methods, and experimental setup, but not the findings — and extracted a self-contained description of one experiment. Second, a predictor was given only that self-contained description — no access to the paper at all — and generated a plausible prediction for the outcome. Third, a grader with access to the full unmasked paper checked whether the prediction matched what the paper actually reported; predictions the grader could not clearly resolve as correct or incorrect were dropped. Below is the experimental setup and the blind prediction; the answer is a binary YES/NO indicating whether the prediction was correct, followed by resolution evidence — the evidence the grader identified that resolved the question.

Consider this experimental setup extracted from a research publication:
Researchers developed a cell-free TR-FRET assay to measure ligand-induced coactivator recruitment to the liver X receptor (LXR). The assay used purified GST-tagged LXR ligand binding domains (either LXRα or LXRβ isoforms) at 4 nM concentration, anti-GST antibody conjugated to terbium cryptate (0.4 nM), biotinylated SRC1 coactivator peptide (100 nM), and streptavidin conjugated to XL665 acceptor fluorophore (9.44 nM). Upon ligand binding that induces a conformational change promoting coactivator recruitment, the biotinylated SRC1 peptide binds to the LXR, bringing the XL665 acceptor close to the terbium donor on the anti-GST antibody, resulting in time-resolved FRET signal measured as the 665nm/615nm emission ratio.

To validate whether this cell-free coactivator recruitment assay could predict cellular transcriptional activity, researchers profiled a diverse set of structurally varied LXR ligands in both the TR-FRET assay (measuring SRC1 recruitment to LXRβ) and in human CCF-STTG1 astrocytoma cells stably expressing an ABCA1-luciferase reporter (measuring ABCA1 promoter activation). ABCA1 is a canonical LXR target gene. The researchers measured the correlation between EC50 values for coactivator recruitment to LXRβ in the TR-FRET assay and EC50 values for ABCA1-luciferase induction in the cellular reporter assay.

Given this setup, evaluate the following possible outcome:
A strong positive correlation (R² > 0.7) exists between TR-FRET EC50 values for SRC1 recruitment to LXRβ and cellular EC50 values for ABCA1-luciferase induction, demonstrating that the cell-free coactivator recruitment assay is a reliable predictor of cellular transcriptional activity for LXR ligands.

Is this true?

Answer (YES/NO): YES